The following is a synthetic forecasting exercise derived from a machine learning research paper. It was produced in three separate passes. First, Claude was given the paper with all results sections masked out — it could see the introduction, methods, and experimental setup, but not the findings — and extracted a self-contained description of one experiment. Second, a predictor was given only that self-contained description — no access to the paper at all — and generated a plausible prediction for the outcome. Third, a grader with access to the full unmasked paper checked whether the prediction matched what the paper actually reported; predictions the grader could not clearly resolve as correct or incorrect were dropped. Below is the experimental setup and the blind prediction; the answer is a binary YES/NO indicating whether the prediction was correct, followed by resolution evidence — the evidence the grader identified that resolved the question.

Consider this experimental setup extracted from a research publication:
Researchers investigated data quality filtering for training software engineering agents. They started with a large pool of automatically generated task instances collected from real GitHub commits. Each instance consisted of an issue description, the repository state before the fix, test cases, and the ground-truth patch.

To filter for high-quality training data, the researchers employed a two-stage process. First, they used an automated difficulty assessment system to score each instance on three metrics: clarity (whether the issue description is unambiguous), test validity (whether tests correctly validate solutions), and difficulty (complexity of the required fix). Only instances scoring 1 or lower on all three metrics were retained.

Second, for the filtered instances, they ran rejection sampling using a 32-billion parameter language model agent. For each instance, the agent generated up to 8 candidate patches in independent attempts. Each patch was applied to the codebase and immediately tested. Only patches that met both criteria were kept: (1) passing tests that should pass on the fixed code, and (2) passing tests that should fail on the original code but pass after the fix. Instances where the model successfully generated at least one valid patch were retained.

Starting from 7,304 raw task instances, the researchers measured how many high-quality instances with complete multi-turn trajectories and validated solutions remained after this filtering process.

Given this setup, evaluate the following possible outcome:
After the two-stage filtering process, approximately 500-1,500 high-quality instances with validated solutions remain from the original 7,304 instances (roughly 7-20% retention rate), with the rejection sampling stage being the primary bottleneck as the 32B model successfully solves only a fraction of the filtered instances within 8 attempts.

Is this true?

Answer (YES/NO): YES